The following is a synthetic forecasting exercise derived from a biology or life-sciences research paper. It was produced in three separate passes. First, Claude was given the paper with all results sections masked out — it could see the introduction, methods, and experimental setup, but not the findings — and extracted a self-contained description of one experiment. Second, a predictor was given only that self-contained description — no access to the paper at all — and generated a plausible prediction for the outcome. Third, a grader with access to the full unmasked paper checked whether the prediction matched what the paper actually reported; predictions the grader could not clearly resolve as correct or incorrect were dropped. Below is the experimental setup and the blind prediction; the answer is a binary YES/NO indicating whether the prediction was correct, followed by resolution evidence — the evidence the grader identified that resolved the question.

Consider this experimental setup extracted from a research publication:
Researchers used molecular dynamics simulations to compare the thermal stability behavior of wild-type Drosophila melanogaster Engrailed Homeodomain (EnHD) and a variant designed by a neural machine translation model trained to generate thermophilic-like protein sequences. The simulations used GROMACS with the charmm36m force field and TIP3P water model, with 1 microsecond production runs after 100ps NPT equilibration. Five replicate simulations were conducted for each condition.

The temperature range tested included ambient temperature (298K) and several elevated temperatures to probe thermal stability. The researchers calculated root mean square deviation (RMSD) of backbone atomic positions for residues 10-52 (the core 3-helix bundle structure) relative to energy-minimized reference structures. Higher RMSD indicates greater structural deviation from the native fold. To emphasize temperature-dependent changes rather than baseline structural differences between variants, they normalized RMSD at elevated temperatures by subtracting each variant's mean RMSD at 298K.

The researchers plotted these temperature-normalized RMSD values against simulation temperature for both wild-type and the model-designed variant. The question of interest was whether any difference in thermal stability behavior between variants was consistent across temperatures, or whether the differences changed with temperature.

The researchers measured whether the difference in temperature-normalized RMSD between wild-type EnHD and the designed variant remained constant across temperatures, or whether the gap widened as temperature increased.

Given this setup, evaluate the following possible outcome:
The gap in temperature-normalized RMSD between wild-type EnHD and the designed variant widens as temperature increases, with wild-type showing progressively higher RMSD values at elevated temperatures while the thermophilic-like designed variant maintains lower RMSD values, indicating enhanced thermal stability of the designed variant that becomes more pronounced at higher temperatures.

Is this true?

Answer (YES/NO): YES